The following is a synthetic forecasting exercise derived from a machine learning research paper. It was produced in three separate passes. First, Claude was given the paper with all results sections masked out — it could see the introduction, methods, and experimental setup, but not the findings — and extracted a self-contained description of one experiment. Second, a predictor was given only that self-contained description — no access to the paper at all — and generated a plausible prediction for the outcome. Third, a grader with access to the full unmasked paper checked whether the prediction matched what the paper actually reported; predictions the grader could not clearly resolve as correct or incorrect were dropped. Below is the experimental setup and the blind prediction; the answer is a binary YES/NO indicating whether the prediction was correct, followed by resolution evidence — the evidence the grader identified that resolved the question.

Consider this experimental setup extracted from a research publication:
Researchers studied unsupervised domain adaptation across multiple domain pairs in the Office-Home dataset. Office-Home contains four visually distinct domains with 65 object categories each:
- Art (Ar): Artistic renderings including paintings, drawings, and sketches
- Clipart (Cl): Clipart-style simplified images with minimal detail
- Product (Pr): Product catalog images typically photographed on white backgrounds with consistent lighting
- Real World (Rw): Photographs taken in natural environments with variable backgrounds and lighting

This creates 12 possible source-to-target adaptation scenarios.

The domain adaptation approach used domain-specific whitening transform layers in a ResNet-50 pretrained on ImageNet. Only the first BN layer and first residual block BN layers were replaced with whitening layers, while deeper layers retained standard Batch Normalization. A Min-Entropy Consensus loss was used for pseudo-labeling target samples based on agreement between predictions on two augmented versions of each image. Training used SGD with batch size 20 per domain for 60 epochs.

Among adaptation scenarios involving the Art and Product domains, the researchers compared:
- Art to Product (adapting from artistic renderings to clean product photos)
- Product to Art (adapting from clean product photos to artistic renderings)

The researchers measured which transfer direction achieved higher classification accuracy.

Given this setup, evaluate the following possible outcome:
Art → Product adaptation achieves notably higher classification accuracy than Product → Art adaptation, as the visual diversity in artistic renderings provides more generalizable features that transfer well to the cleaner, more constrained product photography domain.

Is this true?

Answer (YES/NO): YES